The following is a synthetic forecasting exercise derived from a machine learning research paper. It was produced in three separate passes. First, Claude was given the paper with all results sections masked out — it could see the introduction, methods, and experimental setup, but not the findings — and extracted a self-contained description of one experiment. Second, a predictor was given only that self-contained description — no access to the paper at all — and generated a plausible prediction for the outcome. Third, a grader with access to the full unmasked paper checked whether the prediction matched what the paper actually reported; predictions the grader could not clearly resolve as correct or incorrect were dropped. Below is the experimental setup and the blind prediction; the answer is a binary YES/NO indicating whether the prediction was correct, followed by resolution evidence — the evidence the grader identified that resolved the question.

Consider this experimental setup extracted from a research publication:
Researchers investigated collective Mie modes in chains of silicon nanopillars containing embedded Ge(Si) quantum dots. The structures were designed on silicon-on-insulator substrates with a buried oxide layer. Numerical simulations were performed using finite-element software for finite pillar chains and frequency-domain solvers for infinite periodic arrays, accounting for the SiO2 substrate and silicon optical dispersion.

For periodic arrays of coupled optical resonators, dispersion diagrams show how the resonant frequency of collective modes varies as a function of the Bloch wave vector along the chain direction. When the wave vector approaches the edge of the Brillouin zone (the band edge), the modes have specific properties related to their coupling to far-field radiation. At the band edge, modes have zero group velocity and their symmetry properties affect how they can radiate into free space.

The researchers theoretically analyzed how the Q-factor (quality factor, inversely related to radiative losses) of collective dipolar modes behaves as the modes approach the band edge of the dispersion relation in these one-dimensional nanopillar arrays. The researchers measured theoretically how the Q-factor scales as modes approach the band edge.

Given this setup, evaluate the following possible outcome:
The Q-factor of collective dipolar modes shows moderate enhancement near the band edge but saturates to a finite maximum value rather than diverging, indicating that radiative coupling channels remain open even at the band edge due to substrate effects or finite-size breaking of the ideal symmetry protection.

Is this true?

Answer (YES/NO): NO